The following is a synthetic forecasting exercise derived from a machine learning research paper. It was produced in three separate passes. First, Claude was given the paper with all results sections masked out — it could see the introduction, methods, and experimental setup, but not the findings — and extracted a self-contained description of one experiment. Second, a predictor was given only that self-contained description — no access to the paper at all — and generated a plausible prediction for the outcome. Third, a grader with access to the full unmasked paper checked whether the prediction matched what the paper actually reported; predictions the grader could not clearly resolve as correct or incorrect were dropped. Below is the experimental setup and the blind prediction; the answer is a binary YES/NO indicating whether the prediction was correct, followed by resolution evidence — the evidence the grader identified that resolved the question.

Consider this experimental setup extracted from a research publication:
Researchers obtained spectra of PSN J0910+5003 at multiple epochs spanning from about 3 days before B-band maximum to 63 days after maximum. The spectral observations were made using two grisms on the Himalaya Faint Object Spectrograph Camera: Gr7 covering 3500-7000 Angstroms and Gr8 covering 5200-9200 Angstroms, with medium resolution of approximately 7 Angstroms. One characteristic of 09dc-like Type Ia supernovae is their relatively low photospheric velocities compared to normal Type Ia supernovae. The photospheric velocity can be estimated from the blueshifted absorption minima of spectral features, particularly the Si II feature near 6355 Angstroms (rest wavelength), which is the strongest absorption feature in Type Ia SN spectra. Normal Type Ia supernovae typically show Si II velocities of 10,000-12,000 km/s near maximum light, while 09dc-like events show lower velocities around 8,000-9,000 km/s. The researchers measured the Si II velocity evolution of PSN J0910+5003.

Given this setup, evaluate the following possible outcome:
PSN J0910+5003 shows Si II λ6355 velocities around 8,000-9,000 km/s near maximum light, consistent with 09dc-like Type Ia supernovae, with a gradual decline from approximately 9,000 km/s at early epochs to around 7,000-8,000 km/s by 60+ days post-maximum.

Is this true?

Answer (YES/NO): NO